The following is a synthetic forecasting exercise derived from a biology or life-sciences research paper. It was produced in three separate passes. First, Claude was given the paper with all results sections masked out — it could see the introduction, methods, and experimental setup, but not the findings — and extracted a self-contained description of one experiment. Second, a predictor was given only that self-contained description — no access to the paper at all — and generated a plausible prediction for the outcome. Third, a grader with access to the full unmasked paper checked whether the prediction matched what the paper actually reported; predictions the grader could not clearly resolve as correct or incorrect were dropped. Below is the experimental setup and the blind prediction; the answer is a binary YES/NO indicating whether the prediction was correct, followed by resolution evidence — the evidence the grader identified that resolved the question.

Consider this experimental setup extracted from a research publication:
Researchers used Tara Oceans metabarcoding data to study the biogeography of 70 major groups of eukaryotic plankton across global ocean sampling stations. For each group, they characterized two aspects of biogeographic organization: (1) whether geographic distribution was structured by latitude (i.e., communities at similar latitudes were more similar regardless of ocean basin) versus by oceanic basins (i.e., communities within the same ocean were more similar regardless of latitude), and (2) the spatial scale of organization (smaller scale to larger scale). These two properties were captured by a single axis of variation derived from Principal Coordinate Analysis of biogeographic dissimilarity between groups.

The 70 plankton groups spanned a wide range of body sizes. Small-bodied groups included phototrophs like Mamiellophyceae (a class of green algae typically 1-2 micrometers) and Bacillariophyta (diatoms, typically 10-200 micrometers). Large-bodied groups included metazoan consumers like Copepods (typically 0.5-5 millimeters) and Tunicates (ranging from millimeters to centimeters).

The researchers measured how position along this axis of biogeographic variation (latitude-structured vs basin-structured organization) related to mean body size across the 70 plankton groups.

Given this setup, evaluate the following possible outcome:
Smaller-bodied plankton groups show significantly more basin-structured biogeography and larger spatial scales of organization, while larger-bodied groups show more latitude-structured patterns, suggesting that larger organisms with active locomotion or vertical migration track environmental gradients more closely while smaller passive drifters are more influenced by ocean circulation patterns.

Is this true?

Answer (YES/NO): NO